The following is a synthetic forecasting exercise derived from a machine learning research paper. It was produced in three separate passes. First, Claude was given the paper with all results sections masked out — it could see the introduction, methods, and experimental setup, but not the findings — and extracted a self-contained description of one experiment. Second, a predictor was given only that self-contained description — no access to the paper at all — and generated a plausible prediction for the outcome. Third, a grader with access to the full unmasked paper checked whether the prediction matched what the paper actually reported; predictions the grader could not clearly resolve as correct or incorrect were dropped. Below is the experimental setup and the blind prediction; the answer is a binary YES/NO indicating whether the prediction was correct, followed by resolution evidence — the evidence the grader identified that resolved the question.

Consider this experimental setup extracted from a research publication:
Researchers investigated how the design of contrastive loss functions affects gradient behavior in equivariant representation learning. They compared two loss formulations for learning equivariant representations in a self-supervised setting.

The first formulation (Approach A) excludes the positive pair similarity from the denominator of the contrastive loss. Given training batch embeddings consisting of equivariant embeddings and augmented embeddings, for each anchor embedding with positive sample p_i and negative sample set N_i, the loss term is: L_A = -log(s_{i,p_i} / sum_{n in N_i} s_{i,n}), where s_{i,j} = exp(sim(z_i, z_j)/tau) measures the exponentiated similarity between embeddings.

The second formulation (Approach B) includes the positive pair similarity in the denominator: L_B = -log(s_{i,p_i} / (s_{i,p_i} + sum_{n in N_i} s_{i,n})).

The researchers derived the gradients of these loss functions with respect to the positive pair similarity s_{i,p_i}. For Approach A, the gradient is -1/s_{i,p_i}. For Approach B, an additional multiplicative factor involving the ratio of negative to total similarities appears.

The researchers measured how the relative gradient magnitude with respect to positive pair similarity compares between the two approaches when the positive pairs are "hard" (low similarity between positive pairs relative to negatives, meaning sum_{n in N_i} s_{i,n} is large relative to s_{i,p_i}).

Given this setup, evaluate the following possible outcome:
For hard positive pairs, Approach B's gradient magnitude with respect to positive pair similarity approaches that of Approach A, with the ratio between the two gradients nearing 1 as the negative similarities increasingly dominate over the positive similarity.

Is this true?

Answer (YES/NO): YES